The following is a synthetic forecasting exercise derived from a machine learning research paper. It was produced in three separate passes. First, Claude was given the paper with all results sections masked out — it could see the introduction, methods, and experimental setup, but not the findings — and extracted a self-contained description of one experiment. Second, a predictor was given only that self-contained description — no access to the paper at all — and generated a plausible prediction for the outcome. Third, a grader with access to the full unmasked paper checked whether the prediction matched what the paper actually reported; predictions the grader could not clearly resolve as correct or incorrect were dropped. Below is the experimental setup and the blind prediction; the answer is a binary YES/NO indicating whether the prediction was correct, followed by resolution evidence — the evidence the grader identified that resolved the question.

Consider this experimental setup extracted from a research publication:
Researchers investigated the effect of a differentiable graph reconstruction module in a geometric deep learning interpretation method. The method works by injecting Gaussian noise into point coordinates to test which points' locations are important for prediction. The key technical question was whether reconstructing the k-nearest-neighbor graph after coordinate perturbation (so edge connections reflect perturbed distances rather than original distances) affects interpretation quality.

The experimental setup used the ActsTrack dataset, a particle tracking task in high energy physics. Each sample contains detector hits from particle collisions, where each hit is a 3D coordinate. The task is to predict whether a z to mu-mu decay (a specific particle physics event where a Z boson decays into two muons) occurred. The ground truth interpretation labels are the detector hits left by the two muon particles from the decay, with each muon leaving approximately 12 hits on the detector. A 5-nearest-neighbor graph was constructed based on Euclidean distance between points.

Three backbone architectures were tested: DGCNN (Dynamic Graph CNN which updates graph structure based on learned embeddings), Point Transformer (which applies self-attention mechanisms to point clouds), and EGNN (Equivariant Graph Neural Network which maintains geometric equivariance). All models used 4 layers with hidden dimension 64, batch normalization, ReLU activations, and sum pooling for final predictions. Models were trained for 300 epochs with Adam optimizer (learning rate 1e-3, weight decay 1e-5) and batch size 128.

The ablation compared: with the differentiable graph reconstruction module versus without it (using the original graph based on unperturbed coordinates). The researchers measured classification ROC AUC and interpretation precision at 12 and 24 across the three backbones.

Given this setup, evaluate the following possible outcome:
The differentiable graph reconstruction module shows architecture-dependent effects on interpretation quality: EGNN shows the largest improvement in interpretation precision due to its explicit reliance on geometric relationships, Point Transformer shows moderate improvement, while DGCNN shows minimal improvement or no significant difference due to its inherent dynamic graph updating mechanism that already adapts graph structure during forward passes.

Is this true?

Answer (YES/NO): NO